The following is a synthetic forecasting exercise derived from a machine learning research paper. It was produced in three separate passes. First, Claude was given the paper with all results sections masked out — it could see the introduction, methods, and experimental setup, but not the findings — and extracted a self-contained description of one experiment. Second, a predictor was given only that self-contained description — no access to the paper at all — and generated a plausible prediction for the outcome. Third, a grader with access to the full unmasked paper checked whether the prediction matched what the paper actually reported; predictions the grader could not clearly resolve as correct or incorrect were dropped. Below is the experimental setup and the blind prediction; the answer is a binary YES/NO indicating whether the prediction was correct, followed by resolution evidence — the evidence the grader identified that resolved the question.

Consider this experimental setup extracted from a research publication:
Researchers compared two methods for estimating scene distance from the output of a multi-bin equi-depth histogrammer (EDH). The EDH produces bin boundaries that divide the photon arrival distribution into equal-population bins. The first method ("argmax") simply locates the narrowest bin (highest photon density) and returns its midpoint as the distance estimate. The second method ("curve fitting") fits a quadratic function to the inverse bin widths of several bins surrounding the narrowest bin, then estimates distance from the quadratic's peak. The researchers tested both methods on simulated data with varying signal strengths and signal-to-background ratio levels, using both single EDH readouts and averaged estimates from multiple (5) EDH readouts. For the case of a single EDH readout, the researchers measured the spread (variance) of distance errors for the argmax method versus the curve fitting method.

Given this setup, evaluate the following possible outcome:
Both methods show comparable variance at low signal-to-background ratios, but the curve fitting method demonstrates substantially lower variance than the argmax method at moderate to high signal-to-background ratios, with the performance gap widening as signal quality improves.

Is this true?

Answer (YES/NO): NO